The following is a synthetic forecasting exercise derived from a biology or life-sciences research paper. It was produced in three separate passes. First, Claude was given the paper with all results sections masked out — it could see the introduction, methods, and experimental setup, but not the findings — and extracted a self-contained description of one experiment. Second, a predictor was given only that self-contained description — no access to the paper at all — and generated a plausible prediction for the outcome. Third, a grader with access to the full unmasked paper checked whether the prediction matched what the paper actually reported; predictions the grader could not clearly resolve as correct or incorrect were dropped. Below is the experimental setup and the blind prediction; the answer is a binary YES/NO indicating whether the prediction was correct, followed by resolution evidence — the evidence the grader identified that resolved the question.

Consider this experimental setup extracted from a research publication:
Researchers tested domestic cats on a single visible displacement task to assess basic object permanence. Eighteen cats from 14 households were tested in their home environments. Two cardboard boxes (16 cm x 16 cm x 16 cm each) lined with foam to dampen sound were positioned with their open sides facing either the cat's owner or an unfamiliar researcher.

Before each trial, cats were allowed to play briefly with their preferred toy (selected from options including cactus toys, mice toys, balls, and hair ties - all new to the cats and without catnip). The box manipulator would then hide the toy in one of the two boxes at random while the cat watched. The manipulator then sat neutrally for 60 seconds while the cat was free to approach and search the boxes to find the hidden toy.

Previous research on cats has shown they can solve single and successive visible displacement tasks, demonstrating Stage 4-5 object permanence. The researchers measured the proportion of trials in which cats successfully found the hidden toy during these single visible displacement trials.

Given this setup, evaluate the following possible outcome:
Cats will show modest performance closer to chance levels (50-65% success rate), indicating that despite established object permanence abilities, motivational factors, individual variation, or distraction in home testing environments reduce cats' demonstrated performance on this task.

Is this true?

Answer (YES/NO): NO